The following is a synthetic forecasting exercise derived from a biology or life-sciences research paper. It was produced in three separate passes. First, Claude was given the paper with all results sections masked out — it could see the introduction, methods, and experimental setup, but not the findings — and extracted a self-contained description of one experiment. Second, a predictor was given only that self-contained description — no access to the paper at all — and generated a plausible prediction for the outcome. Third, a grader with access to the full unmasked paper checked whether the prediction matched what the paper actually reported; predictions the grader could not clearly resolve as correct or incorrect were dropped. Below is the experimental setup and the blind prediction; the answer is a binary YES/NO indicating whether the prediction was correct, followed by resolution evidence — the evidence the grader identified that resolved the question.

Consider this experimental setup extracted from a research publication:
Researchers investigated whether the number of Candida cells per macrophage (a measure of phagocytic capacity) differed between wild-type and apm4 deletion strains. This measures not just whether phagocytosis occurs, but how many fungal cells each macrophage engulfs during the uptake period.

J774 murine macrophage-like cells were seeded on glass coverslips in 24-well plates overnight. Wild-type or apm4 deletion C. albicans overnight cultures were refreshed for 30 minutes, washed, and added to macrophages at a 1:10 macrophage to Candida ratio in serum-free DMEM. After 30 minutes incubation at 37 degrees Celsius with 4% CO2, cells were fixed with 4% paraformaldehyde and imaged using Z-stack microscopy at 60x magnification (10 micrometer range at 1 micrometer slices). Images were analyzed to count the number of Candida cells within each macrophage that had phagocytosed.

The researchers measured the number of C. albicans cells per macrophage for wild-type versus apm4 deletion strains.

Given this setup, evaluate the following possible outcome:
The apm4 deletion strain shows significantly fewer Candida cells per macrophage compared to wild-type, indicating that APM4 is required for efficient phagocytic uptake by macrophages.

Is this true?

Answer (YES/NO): NO